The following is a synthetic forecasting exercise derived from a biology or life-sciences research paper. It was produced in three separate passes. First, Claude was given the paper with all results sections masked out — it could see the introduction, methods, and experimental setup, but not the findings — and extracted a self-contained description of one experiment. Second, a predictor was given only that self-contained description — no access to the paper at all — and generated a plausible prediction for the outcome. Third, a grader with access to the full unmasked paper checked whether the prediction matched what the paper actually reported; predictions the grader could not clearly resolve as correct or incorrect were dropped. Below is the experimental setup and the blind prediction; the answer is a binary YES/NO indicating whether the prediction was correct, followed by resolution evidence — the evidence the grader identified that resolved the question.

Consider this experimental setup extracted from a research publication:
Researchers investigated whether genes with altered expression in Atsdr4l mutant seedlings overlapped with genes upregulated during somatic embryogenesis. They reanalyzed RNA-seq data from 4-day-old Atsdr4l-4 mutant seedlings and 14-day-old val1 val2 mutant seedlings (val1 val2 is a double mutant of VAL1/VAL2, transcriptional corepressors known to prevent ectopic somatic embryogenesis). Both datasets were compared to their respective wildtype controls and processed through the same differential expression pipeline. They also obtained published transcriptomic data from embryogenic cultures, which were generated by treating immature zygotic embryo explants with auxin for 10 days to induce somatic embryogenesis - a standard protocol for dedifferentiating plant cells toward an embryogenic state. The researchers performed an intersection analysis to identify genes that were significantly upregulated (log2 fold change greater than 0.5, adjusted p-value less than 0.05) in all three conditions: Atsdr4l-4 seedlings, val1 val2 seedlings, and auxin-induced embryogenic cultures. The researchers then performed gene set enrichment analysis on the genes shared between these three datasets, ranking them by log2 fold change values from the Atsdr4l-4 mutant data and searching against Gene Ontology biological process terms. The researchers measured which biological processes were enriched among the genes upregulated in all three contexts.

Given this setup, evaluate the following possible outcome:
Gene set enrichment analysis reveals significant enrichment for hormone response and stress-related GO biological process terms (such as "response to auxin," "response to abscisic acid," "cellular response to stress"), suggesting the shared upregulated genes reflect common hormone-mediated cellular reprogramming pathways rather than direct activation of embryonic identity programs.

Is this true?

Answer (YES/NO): NO